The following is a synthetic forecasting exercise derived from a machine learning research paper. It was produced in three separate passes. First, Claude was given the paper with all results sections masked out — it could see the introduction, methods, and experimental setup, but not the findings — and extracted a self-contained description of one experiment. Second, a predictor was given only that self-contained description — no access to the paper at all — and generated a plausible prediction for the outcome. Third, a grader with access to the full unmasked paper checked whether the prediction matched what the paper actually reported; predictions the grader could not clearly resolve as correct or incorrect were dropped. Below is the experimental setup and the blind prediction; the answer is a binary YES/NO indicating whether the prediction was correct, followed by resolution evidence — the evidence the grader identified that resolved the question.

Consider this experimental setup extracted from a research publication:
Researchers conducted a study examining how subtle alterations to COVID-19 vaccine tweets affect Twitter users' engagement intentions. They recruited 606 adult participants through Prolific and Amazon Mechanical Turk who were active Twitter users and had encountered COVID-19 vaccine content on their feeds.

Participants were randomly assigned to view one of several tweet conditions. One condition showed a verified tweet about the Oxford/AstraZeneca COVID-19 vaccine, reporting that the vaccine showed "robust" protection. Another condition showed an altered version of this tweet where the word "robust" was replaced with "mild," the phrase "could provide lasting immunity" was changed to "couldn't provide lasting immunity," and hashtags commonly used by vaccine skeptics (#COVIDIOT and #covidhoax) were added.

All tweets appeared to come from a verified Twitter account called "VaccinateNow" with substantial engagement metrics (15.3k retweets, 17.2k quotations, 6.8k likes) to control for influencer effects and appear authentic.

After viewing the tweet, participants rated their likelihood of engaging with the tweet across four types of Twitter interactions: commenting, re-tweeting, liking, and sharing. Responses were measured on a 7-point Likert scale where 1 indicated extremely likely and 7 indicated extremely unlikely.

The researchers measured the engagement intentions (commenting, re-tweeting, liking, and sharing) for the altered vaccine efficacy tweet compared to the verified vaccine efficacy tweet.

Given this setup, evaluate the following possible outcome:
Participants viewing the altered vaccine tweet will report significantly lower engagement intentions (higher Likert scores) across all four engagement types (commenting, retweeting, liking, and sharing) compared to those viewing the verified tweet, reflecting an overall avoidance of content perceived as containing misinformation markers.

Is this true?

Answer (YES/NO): NO